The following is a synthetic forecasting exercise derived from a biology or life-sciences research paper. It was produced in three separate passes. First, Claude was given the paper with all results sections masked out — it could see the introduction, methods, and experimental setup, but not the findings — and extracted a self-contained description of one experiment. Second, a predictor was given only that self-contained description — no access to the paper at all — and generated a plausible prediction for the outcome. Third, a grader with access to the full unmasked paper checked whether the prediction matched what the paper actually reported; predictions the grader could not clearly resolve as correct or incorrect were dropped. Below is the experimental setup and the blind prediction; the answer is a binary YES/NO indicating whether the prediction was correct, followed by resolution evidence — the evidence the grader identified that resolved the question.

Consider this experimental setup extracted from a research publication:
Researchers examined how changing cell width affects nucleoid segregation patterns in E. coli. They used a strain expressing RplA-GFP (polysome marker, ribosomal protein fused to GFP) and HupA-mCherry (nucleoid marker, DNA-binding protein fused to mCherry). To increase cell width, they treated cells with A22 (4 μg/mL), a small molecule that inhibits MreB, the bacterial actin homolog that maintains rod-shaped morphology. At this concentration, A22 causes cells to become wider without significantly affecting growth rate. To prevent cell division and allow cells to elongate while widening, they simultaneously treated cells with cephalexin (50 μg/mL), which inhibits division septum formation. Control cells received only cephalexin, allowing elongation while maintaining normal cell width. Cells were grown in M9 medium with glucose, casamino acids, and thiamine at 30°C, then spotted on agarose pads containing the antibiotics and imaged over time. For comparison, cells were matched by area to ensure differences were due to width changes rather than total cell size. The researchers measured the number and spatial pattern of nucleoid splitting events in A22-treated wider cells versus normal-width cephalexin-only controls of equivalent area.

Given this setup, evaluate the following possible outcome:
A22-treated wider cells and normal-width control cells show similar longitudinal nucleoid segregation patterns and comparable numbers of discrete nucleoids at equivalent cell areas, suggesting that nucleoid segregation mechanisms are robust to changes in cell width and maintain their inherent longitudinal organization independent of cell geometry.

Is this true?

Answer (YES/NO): NO